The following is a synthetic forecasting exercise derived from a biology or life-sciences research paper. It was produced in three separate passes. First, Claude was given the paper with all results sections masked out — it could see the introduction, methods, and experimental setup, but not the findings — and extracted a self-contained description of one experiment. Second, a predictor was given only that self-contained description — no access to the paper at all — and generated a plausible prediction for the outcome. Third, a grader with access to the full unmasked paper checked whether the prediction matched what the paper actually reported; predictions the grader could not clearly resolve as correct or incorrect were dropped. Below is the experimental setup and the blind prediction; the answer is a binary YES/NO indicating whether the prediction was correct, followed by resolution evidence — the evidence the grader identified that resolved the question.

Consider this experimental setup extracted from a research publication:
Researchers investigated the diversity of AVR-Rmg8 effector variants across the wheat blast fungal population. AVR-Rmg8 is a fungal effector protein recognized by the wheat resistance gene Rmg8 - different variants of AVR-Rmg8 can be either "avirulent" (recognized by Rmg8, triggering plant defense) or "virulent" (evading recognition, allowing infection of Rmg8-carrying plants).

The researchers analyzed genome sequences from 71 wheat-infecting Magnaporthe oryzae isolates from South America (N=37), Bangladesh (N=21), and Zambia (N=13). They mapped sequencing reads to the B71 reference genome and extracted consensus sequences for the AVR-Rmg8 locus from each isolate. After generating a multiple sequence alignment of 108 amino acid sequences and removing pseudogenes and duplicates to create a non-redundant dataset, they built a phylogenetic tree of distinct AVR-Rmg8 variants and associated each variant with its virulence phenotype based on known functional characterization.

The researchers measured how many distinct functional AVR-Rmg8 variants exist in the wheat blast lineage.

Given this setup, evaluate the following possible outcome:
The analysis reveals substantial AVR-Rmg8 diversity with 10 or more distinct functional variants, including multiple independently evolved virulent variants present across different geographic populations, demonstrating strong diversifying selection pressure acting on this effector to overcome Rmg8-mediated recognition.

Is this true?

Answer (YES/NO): NO